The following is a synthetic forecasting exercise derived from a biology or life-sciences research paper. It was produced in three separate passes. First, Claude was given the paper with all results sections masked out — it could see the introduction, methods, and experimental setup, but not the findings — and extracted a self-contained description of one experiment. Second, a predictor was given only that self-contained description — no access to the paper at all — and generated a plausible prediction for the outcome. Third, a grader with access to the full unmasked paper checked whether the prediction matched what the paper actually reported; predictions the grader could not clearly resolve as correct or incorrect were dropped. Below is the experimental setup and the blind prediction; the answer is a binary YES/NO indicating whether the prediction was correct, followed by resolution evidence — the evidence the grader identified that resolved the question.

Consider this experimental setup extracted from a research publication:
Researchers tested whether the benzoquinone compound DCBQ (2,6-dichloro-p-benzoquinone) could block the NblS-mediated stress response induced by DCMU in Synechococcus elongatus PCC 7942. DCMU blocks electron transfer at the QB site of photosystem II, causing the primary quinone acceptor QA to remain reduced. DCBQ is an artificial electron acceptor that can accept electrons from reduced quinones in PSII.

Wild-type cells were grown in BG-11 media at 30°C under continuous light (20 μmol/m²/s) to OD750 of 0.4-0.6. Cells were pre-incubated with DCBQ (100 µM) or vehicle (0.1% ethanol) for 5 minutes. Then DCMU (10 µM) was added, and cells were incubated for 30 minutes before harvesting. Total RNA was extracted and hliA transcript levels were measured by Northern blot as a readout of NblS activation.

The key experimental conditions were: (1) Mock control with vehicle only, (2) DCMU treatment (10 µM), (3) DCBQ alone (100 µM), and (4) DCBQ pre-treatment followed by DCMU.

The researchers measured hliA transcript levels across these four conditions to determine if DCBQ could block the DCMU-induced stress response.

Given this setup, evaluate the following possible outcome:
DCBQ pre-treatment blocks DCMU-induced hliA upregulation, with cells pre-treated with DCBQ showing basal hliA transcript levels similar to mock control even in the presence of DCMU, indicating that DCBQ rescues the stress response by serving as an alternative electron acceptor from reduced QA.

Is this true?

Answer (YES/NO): YES